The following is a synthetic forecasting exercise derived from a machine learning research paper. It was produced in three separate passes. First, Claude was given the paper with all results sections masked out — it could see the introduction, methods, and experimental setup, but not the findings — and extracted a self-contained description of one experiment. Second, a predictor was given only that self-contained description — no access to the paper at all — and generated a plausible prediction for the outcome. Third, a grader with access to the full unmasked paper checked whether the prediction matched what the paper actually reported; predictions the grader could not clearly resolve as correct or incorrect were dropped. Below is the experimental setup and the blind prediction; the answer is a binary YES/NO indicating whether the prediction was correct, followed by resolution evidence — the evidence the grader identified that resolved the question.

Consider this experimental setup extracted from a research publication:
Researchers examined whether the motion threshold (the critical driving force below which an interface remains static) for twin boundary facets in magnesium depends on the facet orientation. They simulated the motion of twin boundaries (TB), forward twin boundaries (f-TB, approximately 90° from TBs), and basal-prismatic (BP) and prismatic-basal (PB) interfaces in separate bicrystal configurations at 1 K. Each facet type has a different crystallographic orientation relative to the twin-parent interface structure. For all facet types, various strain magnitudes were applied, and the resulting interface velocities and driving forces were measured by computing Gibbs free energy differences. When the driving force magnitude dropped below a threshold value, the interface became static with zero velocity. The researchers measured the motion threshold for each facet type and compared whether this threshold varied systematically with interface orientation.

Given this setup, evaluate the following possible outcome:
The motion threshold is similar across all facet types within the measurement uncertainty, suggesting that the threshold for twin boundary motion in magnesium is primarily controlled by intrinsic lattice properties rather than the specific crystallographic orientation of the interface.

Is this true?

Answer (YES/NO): YES